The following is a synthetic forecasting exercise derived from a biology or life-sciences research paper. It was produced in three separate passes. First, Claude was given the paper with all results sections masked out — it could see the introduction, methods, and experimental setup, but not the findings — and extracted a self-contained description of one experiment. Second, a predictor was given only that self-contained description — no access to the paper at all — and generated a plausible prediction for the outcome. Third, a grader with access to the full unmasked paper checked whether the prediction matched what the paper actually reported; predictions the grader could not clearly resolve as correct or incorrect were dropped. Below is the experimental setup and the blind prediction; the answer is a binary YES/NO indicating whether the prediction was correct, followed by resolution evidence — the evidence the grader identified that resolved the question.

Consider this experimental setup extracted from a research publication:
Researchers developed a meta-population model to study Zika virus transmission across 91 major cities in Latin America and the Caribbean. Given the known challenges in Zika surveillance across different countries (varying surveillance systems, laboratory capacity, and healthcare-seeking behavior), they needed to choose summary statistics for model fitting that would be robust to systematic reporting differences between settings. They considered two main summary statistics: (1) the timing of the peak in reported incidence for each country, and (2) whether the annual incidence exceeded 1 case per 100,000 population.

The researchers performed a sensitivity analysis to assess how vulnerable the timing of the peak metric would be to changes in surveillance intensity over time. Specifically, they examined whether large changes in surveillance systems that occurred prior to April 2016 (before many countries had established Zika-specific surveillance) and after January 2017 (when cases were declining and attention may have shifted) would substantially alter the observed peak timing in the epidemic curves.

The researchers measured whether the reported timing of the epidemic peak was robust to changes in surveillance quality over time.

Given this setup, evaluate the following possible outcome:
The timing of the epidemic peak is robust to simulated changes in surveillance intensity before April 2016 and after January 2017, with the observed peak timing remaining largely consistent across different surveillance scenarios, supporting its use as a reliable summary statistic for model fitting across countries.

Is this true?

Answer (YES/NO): YES